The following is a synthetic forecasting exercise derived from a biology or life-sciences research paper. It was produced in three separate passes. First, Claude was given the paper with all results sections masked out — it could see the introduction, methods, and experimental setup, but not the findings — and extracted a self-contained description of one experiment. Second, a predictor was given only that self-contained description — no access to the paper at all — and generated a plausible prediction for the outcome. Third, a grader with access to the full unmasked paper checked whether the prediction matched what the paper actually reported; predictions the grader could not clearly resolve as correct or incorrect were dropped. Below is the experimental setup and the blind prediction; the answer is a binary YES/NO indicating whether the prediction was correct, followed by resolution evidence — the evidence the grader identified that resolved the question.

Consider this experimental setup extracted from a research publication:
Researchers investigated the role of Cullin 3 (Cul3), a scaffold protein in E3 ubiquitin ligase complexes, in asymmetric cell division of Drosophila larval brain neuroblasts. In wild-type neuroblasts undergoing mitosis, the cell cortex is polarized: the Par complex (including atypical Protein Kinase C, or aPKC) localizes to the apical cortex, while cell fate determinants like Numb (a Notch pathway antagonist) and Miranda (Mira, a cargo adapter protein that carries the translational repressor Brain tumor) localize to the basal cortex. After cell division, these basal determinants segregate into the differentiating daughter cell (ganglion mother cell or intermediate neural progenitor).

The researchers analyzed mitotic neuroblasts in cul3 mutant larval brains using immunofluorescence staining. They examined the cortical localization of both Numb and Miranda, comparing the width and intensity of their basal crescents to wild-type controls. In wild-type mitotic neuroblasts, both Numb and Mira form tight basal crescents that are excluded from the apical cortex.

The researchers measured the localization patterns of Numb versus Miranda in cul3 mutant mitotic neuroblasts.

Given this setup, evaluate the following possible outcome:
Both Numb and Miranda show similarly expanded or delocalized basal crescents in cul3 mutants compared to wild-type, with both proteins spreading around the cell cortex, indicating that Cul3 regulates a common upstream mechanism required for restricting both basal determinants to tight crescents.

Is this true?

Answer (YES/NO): NO